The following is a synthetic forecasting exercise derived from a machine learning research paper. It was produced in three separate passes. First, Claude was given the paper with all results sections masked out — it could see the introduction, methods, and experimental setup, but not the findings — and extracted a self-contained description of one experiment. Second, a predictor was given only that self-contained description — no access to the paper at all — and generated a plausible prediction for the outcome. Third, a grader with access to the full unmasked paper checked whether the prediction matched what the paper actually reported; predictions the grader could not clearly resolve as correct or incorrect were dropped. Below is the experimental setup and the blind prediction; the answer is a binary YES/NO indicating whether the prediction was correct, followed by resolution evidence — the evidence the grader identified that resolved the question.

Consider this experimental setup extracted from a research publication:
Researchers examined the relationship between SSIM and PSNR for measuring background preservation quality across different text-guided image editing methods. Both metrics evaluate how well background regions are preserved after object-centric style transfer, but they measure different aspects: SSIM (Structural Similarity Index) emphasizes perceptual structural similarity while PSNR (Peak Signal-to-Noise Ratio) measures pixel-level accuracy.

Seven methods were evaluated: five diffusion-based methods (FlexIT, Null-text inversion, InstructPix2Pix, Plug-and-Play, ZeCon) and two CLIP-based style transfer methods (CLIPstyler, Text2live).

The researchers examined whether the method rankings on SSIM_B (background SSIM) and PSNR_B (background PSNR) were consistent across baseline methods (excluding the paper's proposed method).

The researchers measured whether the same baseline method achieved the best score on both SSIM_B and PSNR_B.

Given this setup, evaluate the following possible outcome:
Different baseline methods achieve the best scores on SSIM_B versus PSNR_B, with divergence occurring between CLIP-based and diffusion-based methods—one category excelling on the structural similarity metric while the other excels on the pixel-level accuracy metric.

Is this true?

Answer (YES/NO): NO